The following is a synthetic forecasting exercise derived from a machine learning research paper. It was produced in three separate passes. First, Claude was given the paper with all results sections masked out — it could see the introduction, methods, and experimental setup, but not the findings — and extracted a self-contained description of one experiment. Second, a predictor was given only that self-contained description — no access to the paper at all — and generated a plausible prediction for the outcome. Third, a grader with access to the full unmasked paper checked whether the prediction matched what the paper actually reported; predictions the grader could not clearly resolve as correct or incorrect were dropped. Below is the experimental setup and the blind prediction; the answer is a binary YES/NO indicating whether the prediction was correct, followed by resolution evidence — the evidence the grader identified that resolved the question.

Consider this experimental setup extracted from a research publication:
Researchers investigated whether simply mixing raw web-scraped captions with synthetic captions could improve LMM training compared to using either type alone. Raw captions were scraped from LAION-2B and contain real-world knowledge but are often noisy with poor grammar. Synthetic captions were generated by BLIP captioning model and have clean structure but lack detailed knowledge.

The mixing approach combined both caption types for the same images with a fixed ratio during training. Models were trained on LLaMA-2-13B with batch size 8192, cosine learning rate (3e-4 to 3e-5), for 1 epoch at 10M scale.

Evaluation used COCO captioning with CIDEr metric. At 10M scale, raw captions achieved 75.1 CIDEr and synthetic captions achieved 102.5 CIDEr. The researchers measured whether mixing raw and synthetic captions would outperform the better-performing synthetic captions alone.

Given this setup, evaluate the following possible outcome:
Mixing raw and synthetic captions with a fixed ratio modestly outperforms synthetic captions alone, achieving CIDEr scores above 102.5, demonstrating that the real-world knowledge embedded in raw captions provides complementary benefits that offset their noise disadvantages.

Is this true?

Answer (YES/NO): NO